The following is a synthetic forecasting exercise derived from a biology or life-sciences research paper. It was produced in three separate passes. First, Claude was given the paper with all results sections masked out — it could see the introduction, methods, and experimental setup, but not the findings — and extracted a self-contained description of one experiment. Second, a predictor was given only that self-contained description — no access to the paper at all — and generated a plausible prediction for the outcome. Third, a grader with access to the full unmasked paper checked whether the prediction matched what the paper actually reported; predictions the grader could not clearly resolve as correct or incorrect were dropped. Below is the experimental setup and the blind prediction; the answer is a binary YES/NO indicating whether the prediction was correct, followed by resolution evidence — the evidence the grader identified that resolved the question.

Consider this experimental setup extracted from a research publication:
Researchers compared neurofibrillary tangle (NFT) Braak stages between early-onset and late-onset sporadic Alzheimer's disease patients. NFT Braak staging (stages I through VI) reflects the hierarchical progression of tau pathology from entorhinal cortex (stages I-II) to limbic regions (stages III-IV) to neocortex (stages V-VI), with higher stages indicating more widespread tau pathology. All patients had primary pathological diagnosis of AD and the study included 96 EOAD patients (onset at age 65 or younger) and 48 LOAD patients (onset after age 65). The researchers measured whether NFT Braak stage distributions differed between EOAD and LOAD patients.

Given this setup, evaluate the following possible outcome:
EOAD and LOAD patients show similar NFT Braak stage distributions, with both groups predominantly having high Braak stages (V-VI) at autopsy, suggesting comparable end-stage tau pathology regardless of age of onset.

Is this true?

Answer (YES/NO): NO